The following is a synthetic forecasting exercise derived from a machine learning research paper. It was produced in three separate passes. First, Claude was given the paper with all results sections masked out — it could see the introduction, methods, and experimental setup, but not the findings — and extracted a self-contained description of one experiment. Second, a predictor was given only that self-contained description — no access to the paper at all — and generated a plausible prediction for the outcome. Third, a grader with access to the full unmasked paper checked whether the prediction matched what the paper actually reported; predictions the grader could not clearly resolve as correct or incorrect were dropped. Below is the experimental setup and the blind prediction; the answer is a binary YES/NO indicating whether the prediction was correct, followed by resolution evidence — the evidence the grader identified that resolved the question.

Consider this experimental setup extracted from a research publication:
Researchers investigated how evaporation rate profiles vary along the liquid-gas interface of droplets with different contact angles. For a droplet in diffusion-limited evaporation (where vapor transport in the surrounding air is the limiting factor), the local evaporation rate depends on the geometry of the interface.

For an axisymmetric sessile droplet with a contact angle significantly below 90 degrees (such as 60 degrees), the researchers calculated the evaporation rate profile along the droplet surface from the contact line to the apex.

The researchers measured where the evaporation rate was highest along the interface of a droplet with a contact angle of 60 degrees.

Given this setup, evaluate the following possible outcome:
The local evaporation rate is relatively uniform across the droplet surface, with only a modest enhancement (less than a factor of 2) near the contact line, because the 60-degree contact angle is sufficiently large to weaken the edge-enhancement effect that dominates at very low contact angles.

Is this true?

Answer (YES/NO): NO